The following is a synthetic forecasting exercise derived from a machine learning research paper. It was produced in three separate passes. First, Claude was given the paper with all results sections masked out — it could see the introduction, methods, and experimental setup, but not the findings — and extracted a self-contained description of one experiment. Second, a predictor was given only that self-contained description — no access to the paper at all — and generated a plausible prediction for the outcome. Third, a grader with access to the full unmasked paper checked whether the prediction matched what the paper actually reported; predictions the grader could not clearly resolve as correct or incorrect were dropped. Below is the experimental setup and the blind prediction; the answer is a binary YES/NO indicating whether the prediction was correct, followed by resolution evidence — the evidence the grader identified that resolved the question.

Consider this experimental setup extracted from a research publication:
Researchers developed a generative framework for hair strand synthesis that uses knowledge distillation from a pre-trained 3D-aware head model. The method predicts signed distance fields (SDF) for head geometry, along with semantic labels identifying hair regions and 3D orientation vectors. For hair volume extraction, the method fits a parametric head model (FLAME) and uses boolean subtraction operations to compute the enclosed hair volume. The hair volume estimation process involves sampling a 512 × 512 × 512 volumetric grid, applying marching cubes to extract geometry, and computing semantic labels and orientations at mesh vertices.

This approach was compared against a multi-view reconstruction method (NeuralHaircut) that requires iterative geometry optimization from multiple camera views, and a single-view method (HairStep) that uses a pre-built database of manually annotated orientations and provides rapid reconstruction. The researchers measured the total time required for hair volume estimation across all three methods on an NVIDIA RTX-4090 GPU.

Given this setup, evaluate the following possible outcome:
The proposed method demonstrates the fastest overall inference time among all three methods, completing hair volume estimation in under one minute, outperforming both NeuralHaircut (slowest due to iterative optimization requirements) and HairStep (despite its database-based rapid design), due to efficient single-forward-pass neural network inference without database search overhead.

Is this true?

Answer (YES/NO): NO